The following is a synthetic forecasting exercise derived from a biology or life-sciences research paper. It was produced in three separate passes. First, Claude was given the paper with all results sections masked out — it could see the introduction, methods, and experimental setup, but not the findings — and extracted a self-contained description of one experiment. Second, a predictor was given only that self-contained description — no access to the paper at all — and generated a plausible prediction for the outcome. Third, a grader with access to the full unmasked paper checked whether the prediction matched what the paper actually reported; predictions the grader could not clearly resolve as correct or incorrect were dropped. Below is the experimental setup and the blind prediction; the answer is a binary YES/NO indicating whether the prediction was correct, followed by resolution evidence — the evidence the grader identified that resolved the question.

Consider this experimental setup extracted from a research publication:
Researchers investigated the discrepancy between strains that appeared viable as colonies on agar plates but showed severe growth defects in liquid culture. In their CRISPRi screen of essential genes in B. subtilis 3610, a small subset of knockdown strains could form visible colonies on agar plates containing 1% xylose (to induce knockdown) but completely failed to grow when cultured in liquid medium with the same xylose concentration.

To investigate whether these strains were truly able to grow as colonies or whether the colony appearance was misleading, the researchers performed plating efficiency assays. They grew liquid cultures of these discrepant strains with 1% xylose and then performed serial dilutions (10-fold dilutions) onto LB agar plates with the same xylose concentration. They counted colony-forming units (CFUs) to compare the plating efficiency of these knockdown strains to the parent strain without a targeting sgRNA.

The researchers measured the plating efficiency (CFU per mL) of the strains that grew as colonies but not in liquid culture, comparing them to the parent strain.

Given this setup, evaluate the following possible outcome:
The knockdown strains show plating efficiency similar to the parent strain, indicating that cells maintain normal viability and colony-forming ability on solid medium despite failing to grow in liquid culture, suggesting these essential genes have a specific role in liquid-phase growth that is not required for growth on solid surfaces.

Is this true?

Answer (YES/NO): NO